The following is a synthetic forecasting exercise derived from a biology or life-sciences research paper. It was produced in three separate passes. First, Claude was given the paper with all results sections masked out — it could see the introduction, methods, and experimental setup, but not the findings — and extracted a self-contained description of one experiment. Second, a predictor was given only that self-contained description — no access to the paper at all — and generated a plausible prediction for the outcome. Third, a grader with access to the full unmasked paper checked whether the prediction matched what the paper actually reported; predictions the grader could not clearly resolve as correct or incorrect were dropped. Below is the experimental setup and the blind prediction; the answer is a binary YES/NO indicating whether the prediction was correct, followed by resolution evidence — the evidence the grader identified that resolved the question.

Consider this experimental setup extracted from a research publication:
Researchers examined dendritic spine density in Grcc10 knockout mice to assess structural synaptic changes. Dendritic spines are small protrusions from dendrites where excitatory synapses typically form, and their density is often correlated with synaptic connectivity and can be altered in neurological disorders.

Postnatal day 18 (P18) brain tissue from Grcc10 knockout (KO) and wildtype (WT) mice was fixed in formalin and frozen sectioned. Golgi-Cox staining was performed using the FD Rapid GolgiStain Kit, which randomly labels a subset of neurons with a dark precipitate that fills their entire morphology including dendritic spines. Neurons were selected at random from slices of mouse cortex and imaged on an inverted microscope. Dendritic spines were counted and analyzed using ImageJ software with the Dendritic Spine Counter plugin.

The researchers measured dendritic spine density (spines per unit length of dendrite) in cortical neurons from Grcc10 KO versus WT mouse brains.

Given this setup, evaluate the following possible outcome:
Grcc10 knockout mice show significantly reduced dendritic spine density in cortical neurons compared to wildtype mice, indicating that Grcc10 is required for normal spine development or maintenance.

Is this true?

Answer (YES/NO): NO